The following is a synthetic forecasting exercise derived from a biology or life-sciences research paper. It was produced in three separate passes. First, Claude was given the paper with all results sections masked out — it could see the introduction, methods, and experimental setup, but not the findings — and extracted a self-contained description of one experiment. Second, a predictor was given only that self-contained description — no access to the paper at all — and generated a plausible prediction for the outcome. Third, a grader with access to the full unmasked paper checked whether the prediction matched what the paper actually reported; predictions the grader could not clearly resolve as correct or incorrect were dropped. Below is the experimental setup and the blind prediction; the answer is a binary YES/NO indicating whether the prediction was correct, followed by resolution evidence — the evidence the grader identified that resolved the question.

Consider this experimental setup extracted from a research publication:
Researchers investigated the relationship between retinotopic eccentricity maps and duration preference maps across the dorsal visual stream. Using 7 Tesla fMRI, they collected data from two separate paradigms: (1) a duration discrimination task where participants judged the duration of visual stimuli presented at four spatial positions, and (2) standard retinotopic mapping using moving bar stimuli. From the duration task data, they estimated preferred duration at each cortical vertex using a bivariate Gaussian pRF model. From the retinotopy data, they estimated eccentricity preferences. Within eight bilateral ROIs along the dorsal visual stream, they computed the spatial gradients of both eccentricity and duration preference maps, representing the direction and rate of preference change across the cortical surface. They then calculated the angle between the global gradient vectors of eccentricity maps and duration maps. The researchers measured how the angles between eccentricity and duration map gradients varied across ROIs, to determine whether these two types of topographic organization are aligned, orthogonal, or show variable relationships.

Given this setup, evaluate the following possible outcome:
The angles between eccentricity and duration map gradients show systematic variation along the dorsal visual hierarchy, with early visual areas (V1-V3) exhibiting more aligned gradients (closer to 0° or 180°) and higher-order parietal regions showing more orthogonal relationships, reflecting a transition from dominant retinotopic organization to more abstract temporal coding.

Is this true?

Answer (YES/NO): NO